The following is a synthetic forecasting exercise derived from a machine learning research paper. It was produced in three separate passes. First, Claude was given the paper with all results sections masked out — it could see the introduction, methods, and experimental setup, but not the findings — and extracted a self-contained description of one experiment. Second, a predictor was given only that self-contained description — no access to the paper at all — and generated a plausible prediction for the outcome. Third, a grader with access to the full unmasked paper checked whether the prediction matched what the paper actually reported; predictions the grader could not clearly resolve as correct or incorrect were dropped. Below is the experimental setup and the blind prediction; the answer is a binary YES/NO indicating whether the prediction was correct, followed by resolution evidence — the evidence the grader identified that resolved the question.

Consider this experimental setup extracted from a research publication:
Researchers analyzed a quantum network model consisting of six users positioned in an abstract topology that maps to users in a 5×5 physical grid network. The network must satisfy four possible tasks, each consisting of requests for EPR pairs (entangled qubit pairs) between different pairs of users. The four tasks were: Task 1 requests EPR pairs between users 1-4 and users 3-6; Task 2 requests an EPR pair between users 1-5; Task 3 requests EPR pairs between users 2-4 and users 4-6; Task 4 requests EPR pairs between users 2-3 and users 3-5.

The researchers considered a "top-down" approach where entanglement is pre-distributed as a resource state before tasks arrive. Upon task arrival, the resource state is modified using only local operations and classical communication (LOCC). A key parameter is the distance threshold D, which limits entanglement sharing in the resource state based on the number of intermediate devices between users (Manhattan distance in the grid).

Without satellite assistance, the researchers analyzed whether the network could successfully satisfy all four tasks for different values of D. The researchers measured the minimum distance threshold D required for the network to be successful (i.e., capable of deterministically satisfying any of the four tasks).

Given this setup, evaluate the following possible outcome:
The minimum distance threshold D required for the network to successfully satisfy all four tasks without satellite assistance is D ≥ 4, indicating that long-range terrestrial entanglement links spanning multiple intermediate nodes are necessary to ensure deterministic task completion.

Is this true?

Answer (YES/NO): NO